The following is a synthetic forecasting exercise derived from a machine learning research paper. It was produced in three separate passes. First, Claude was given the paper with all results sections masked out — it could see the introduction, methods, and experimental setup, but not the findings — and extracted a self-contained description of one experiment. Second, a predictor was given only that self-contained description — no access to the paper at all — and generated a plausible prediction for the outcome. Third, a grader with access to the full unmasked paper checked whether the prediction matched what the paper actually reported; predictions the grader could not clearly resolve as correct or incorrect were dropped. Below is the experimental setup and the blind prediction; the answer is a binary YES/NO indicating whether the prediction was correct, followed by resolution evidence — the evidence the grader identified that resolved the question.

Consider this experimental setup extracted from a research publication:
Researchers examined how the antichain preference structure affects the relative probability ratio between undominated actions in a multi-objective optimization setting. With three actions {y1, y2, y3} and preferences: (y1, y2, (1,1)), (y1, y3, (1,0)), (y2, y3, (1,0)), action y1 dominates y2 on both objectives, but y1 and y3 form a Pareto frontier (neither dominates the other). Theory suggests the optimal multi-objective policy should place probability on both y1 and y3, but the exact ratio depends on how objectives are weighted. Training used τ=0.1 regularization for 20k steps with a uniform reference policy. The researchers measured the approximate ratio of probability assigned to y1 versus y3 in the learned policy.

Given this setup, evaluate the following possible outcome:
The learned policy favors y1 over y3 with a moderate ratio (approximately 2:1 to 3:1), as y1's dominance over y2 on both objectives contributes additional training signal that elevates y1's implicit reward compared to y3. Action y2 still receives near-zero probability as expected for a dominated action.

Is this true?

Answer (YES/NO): YES